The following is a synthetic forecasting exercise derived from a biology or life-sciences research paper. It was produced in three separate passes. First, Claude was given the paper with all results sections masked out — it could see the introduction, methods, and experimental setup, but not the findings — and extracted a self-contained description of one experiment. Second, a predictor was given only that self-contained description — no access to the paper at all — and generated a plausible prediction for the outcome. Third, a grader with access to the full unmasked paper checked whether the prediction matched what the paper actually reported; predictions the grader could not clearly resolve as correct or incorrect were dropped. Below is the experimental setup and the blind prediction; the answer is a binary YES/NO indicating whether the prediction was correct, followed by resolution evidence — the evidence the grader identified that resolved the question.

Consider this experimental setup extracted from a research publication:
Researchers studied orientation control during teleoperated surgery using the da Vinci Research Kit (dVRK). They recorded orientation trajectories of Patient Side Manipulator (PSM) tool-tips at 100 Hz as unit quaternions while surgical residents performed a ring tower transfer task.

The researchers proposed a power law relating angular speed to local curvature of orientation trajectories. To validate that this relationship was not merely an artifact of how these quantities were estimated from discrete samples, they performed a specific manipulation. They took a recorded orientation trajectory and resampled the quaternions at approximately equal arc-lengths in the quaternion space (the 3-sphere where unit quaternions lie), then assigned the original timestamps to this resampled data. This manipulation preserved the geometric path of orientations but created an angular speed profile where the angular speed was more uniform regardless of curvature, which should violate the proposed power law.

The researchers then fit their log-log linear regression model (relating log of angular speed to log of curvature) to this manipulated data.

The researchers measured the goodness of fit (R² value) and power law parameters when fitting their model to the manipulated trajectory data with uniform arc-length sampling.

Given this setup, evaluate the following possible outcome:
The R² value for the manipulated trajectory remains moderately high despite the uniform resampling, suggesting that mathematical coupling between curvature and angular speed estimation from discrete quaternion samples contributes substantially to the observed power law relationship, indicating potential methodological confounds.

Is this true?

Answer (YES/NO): NO